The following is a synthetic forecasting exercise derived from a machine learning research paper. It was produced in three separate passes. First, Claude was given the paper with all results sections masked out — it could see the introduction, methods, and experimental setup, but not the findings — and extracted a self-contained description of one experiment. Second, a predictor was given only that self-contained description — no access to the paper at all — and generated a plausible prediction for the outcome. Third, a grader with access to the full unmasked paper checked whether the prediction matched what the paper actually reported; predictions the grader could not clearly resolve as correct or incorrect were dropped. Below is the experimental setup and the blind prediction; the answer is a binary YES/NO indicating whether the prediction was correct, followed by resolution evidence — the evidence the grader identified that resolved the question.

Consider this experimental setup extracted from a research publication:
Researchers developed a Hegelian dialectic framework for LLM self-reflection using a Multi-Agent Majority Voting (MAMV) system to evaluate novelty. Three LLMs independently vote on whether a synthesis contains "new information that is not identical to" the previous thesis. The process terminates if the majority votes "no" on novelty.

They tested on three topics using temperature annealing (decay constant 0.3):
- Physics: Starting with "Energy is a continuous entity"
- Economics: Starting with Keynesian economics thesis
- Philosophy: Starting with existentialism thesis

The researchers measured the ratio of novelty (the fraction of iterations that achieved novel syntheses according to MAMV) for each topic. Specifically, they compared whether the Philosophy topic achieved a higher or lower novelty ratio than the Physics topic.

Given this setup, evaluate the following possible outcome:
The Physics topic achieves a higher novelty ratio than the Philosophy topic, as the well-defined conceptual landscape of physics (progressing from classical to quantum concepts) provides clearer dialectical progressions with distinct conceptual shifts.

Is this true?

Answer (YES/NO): NO